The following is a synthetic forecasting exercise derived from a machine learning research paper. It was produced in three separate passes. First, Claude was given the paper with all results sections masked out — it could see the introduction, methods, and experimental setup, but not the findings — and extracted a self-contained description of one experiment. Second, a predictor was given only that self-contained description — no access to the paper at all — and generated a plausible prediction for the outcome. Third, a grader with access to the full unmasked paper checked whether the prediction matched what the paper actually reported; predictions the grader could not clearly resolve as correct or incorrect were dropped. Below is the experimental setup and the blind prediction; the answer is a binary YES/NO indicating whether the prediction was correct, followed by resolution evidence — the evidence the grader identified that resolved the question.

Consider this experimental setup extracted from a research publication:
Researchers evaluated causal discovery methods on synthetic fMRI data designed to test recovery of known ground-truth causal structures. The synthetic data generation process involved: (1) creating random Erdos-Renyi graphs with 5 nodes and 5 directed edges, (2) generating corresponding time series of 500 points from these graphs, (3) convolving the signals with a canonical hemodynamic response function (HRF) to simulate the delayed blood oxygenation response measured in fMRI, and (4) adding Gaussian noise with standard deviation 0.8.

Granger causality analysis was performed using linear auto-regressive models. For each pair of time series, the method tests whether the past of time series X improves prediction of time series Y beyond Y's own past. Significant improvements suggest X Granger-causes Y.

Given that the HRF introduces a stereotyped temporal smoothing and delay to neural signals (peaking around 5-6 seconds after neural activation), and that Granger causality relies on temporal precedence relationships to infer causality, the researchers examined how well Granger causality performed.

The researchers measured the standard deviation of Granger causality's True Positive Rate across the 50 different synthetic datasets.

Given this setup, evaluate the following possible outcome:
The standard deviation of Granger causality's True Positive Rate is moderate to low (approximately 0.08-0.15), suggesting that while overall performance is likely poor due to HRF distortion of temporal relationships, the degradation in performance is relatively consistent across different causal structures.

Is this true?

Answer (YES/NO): YES